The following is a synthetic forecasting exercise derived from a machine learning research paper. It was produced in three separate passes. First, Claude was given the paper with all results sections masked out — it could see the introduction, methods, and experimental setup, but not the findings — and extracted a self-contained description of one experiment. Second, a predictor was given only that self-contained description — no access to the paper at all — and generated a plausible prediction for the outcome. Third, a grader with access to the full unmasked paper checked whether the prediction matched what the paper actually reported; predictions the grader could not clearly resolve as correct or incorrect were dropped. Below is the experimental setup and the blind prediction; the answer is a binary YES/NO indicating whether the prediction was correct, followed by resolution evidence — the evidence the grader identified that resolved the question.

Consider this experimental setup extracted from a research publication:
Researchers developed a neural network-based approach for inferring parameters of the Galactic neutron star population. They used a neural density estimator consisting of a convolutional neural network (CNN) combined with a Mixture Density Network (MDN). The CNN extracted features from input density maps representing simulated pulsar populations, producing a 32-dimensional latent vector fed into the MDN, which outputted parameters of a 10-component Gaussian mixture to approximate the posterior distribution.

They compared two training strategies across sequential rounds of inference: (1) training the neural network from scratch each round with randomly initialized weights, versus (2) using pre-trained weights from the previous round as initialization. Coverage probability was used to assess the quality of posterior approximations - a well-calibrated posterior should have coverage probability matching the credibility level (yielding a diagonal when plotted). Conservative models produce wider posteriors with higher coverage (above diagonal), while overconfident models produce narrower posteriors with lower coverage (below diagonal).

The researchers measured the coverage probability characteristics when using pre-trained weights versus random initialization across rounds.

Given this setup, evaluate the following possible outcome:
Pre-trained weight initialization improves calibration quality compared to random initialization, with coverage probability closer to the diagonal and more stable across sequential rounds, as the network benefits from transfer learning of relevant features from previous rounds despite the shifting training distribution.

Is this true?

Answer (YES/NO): NO